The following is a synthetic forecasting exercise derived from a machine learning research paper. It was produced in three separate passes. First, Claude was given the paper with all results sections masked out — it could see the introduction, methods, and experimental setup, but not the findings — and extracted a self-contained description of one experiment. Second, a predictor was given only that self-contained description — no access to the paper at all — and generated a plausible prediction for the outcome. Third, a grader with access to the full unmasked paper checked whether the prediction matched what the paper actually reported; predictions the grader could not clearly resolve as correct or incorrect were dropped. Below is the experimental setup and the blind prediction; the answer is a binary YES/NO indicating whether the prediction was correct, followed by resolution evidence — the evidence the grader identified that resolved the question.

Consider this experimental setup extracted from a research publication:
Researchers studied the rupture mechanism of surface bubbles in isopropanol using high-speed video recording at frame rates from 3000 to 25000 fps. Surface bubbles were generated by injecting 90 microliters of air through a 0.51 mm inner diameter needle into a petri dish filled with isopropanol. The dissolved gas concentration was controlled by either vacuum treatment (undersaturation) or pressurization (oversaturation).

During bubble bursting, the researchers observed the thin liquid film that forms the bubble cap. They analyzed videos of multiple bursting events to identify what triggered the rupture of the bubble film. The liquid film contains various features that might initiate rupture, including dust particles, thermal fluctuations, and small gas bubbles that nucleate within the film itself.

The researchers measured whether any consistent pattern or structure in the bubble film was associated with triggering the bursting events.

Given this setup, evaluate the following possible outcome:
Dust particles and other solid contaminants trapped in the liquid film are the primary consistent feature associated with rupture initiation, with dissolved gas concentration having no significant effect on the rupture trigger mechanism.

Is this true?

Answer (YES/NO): NO